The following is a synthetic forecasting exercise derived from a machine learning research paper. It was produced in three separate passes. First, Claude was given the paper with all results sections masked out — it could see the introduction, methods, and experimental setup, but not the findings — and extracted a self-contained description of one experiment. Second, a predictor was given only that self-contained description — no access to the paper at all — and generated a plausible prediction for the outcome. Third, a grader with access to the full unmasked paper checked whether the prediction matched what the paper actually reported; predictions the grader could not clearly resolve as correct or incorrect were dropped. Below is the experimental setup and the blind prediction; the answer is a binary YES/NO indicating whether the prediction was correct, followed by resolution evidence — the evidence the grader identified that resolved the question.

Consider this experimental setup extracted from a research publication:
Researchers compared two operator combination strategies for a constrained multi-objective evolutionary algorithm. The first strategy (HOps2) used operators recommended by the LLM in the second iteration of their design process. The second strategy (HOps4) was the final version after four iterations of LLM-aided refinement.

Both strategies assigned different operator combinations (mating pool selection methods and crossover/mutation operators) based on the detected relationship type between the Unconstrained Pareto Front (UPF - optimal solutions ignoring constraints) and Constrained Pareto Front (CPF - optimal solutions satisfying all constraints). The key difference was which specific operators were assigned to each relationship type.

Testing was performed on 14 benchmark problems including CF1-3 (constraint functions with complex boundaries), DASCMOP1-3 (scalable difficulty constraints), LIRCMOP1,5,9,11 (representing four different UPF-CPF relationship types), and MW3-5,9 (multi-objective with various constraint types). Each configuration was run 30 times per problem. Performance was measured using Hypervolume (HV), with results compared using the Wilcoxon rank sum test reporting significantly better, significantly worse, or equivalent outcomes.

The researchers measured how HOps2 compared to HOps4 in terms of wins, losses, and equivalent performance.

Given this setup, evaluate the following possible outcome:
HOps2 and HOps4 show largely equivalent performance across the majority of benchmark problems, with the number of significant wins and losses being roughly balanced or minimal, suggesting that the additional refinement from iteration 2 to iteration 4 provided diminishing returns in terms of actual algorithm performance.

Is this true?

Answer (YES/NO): NO